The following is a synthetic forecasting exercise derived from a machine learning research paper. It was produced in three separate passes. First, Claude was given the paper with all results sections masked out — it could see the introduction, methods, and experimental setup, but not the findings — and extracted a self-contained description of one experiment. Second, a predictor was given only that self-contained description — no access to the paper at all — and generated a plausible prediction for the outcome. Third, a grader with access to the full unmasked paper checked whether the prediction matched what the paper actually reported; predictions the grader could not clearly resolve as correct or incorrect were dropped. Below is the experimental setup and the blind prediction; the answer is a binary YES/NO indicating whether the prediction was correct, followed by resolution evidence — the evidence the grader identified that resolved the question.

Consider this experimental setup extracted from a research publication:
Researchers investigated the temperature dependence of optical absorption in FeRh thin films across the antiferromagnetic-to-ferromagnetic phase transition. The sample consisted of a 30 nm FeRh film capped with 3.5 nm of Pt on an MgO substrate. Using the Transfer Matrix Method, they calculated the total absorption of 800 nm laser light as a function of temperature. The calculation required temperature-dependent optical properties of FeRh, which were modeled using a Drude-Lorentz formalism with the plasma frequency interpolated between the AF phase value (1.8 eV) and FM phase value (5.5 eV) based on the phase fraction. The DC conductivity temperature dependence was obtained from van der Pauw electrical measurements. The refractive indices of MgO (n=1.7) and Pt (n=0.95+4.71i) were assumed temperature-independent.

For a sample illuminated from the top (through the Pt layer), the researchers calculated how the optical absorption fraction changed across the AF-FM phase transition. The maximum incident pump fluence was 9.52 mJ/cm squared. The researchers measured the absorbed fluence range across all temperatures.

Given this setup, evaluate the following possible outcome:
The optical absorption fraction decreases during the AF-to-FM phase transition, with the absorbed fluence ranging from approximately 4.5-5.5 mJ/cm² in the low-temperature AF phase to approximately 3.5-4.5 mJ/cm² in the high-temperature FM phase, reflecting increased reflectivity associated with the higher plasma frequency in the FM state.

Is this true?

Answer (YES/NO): NO